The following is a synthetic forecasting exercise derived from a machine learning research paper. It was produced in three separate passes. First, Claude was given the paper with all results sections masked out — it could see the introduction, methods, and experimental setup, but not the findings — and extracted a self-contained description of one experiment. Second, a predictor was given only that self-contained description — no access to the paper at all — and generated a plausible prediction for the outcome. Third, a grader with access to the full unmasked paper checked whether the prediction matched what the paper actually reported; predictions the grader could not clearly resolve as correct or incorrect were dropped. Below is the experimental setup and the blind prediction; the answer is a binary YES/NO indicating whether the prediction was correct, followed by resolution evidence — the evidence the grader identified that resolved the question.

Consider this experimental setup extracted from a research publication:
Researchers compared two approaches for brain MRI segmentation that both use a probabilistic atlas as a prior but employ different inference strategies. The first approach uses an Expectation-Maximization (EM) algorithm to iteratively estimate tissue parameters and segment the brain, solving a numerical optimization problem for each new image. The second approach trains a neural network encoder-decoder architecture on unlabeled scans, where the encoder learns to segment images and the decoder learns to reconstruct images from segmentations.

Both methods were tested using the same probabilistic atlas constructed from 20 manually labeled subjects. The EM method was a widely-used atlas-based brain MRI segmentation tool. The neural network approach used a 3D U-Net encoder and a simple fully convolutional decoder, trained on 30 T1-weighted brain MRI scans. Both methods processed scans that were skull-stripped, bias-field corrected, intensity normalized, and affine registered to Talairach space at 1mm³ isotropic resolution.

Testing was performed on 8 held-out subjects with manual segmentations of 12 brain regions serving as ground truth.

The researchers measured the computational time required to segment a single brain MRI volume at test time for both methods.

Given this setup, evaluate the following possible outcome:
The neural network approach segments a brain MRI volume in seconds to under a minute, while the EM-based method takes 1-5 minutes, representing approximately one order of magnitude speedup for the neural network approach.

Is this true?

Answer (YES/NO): YES